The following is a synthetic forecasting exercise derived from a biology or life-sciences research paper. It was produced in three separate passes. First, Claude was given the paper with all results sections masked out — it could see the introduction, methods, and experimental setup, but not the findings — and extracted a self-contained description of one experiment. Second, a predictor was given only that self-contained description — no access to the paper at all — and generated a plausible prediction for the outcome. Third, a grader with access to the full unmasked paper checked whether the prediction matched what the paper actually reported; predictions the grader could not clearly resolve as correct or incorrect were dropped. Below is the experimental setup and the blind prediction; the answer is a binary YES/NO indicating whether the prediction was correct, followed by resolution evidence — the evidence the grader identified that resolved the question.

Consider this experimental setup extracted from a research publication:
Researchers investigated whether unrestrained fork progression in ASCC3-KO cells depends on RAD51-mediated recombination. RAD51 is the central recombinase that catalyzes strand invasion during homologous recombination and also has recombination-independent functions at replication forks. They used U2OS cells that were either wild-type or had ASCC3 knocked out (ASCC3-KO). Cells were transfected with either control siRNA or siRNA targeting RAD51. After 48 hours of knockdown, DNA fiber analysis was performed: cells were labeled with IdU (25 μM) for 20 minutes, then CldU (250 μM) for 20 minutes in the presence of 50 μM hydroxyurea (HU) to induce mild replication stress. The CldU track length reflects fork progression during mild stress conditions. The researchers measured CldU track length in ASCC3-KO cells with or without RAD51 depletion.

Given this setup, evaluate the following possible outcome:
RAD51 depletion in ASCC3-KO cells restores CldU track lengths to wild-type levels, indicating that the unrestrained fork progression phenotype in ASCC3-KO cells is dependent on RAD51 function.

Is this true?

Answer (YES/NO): YES